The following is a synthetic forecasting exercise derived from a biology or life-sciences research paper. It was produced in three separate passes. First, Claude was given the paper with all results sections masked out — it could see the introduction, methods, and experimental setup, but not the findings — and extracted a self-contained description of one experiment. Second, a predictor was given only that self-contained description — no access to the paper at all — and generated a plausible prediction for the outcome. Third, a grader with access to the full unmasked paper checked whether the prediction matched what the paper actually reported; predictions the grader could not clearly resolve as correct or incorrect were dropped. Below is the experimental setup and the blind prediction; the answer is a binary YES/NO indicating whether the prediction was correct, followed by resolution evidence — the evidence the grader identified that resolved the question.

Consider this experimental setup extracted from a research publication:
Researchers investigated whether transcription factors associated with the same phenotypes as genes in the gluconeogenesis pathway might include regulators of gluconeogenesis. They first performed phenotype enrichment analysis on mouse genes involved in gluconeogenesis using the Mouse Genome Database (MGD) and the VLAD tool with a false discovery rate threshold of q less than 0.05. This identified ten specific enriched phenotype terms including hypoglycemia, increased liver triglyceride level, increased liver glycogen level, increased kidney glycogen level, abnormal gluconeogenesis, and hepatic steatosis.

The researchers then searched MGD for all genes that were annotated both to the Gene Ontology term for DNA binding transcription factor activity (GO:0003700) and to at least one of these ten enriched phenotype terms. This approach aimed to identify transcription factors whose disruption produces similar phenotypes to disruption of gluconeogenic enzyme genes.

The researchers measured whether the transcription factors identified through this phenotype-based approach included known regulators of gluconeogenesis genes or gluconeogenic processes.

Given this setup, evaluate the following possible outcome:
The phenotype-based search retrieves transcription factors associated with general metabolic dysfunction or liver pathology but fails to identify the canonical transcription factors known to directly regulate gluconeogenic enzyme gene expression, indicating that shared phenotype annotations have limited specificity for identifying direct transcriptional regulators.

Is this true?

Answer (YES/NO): NO